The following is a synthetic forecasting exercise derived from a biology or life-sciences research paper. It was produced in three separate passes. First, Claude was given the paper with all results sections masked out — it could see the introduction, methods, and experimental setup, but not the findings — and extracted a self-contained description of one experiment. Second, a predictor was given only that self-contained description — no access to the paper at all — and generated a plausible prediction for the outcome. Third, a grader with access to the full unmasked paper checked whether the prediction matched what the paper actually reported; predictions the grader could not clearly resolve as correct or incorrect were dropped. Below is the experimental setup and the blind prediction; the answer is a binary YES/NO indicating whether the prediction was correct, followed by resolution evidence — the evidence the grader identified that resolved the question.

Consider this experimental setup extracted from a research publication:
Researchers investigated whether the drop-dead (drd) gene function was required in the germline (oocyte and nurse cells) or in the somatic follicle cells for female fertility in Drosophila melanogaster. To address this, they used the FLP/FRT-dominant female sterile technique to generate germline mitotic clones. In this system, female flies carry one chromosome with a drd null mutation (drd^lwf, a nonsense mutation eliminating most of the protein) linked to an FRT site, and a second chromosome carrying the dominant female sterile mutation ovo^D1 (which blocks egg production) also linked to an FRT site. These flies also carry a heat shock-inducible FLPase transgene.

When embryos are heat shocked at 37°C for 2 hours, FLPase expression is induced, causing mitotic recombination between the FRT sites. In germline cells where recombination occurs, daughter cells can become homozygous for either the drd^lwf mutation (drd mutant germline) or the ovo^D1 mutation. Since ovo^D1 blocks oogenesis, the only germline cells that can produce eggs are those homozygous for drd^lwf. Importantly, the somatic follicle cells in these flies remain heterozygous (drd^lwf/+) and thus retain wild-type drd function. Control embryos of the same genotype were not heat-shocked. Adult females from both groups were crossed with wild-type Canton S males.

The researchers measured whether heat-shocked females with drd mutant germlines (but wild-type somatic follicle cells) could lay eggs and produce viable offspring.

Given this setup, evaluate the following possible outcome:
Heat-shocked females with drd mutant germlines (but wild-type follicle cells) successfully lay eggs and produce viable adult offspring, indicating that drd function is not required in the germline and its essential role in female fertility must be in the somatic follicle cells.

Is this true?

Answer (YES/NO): YES